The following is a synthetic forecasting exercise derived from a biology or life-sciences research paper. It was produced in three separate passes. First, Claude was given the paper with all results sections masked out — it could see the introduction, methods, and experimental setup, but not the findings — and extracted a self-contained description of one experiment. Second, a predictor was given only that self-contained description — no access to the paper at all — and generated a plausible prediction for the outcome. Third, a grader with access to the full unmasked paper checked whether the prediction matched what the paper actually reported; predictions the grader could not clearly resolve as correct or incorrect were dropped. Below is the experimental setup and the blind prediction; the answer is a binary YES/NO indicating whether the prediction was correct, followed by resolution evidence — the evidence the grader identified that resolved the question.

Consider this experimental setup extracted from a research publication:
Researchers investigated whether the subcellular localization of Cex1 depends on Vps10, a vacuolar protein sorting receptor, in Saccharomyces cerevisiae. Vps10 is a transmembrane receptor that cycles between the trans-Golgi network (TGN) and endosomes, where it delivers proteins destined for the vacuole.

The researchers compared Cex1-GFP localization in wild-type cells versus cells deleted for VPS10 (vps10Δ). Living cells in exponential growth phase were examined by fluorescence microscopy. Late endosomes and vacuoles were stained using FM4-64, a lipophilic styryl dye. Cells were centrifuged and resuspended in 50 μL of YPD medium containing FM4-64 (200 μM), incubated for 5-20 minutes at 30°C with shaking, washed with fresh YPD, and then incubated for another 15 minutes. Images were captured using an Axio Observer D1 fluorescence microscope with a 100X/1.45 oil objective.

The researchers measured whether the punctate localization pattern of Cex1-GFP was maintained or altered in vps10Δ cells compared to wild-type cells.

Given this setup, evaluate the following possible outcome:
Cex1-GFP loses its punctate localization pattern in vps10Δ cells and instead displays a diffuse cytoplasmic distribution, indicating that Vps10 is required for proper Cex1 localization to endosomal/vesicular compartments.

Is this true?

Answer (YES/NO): NO